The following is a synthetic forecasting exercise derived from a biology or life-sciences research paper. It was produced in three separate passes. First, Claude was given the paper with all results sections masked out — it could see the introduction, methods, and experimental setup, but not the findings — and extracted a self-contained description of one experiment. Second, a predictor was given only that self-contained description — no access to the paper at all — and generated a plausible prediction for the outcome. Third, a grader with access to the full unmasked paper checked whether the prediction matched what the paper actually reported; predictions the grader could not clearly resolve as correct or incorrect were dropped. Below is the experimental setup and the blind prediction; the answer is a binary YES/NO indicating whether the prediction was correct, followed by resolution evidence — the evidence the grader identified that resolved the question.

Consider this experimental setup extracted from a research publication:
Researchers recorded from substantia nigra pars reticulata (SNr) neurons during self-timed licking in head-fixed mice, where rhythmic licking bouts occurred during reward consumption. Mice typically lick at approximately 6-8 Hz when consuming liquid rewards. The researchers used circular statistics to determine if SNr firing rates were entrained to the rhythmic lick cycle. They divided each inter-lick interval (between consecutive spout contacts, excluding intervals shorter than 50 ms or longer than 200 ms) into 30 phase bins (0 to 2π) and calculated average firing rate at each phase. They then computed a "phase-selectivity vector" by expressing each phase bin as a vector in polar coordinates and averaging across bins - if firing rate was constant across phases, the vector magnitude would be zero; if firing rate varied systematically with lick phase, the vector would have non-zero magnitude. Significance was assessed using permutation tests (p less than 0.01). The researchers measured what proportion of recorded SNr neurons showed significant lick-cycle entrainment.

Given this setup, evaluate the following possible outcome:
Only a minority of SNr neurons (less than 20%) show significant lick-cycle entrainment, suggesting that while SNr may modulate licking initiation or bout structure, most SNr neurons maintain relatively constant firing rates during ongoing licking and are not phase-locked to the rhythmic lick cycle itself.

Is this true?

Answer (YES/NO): NO